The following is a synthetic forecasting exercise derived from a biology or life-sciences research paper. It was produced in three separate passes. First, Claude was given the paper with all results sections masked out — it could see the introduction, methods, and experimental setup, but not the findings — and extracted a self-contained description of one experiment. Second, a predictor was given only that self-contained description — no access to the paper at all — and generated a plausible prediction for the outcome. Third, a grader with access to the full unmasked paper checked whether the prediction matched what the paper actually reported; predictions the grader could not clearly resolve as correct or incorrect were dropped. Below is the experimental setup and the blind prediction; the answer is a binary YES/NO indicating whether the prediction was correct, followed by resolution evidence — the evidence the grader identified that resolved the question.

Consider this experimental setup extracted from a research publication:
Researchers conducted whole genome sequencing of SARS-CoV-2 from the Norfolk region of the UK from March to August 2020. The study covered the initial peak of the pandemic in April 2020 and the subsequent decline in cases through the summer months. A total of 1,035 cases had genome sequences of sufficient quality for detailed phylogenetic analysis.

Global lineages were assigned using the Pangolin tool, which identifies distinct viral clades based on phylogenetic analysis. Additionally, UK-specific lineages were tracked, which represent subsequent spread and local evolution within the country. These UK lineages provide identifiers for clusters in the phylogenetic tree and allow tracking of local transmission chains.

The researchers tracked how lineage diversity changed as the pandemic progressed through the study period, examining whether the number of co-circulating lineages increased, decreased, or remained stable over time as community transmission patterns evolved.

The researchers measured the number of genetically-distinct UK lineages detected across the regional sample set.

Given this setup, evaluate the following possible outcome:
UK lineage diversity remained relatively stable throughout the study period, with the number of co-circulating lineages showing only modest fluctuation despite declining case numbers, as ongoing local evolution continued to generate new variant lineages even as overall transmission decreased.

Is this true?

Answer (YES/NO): NO